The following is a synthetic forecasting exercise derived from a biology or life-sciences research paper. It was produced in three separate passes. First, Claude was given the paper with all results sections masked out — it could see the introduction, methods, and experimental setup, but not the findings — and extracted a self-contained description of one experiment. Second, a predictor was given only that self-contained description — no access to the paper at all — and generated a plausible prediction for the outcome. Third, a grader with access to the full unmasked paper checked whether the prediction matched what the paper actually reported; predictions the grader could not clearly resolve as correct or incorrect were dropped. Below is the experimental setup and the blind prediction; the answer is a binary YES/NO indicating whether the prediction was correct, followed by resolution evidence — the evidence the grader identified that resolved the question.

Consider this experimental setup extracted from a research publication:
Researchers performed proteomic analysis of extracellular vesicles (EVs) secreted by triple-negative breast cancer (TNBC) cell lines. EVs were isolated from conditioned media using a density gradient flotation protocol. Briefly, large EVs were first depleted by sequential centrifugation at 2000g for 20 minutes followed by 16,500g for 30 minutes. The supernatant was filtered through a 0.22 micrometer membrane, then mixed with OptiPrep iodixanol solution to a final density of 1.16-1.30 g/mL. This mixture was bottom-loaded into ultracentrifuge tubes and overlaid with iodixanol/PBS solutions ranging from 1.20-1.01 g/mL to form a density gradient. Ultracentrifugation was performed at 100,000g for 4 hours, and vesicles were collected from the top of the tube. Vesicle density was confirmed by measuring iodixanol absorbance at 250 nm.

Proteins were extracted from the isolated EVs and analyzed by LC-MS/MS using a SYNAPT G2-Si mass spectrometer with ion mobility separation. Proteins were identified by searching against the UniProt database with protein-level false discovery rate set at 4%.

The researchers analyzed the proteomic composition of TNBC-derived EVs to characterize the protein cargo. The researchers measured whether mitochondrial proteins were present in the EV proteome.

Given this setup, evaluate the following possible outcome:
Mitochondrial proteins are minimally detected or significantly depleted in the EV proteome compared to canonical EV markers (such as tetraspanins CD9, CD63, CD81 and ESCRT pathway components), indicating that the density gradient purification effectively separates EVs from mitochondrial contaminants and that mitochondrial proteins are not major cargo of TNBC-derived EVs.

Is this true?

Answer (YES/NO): NO